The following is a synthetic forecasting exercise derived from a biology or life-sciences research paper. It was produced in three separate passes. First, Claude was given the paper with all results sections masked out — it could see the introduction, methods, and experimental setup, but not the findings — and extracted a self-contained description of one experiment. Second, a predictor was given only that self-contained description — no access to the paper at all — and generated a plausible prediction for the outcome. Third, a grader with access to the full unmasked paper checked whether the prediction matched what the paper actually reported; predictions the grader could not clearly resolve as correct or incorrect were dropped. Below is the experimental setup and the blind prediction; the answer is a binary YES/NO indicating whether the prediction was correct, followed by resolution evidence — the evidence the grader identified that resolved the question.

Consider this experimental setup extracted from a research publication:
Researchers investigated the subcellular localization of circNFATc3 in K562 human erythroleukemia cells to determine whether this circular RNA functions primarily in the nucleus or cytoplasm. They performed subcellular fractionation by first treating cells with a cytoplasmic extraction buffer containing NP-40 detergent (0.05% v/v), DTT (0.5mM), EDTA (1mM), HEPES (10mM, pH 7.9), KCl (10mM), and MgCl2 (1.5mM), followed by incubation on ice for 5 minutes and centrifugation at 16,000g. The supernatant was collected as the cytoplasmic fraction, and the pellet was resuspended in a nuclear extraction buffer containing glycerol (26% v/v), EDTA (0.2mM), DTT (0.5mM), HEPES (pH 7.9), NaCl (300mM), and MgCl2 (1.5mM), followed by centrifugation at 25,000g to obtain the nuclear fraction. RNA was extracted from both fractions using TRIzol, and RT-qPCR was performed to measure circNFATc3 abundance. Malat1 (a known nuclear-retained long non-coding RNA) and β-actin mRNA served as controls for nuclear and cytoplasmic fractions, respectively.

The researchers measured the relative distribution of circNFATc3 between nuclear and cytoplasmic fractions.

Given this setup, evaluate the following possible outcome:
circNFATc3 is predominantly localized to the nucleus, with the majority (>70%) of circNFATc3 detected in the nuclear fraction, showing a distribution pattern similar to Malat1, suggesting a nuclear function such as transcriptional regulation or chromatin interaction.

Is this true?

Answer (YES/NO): NO